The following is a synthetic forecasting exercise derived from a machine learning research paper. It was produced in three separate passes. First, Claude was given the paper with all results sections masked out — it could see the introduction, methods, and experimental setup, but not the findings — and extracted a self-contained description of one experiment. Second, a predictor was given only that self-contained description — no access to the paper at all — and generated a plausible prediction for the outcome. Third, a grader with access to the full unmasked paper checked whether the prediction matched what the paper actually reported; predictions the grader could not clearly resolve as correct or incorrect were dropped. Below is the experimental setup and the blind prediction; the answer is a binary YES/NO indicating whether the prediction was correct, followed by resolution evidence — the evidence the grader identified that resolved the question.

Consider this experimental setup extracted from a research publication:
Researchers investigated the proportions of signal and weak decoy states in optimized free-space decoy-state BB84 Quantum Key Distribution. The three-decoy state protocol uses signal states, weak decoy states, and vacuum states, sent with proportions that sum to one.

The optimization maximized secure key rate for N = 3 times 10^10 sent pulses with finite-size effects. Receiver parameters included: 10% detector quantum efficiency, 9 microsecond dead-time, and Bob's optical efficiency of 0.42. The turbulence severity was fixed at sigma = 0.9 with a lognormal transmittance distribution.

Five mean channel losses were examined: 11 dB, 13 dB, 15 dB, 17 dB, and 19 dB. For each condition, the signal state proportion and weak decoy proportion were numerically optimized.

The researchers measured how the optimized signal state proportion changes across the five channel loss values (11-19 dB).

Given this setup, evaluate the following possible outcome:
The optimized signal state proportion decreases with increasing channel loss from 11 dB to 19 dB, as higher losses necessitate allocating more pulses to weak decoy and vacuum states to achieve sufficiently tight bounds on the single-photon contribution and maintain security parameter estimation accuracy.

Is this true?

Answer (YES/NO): YES